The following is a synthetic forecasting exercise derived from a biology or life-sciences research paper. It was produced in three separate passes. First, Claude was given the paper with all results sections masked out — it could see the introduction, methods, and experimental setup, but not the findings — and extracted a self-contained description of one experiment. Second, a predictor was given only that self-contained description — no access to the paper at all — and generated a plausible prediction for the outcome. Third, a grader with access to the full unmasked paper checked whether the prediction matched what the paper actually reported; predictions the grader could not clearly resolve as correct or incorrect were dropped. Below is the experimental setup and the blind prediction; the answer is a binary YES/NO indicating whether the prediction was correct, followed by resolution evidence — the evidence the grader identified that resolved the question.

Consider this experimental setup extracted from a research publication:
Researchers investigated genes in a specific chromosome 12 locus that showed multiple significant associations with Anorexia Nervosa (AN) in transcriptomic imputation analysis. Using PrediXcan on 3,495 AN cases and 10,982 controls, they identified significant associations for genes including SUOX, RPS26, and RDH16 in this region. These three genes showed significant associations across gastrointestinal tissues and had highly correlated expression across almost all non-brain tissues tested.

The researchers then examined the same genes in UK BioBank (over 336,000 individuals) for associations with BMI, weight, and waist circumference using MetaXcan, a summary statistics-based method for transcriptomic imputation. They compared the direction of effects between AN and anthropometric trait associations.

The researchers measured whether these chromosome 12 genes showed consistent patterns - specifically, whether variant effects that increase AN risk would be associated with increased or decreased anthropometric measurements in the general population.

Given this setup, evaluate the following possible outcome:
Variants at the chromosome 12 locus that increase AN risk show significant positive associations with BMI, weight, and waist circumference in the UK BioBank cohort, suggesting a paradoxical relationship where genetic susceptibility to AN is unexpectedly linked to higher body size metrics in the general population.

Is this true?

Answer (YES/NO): NO